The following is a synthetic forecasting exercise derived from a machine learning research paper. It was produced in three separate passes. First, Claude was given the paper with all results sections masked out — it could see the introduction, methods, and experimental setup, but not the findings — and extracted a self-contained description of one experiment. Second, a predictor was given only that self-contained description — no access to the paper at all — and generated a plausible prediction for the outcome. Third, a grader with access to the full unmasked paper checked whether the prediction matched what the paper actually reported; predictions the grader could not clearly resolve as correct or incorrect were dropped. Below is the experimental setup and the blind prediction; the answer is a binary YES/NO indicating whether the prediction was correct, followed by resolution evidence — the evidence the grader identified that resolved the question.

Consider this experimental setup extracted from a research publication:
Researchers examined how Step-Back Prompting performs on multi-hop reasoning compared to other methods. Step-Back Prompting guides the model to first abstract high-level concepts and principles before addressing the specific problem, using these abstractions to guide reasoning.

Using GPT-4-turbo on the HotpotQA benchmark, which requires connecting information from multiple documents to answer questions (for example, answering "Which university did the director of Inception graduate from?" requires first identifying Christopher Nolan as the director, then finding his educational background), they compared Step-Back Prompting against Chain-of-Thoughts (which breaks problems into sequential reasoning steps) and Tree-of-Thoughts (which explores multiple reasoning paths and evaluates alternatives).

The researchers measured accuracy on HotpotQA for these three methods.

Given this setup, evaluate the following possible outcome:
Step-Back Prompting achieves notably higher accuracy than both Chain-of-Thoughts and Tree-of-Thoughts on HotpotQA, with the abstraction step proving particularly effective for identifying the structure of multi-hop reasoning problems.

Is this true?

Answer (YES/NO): NO